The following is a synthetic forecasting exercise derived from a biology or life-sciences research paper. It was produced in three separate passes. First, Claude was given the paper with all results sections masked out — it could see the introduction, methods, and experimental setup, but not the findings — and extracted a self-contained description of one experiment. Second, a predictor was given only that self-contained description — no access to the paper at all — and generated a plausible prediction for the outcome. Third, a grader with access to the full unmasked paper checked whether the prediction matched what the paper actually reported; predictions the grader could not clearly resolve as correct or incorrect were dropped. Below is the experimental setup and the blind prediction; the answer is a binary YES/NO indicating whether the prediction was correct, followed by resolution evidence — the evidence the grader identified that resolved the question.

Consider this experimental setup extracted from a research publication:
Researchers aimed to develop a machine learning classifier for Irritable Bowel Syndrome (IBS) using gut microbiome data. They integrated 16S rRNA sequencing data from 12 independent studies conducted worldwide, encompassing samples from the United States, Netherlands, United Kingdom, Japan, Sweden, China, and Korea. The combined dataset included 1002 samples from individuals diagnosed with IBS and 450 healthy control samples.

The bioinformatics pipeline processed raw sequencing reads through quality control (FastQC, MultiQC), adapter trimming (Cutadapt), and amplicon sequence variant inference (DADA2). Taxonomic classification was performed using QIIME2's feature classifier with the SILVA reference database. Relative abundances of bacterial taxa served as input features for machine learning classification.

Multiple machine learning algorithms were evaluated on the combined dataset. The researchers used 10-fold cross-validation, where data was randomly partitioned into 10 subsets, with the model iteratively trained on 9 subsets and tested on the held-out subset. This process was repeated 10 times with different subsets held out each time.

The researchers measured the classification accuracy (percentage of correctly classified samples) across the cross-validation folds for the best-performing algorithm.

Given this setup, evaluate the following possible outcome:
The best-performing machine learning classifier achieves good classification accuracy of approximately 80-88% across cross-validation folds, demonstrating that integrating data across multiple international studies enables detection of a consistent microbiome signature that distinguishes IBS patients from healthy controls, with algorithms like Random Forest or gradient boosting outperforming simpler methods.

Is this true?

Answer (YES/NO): NO